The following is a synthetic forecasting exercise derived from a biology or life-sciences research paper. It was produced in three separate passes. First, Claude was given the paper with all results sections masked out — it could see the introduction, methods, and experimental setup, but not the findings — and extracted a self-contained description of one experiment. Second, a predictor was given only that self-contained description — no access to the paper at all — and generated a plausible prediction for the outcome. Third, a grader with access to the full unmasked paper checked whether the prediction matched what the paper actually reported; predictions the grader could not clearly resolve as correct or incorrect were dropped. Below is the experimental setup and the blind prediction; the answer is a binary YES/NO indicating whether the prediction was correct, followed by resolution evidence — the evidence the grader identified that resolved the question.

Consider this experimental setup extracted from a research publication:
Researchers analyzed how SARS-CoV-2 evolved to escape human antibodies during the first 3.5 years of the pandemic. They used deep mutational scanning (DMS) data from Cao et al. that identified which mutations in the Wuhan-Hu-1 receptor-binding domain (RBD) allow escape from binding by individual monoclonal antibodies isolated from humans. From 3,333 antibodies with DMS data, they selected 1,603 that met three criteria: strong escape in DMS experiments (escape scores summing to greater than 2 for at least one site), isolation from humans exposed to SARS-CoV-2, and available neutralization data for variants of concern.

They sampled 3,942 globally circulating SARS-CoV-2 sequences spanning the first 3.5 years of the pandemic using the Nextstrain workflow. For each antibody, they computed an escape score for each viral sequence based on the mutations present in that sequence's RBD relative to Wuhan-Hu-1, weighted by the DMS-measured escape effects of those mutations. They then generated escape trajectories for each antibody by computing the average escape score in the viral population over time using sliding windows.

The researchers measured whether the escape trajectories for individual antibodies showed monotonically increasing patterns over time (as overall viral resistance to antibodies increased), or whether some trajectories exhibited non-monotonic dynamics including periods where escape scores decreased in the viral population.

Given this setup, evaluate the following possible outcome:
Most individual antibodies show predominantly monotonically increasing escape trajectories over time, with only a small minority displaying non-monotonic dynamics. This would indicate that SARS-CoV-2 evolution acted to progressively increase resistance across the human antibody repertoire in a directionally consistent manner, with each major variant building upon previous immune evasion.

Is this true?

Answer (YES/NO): NO